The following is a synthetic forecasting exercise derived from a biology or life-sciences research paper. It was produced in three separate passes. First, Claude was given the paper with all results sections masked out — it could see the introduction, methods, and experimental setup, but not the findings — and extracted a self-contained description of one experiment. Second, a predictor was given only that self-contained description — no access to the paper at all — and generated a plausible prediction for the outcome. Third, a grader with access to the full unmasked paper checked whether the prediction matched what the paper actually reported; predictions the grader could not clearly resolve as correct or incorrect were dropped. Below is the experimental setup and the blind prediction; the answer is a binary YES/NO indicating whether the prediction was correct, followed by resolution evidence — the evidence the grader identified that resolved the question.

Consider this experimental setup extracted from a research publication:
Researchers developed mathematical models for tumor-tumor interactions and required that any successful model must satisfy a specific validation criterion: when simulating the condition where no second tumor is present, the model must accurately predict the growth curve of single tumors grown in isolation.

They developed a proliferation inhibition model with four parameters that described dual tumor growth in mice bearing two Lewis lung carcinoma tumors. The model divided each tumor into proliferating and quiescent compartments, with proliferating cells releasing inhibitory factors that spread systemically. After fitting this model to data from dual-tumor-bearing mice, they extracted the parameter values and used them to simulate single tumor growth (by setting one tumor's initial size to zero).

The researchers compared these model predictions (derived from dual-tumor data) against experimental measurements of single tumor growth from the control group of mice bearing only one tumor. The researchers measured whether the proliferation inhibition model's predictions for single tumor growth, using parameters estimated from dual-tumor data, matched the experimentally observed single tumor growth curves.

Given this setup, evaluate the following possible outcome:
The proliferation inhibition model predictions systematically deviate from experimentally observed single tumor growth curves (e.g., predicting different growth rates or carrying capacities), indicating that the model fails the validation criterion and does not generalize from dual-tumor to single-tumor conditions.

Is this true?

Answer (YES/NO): NO